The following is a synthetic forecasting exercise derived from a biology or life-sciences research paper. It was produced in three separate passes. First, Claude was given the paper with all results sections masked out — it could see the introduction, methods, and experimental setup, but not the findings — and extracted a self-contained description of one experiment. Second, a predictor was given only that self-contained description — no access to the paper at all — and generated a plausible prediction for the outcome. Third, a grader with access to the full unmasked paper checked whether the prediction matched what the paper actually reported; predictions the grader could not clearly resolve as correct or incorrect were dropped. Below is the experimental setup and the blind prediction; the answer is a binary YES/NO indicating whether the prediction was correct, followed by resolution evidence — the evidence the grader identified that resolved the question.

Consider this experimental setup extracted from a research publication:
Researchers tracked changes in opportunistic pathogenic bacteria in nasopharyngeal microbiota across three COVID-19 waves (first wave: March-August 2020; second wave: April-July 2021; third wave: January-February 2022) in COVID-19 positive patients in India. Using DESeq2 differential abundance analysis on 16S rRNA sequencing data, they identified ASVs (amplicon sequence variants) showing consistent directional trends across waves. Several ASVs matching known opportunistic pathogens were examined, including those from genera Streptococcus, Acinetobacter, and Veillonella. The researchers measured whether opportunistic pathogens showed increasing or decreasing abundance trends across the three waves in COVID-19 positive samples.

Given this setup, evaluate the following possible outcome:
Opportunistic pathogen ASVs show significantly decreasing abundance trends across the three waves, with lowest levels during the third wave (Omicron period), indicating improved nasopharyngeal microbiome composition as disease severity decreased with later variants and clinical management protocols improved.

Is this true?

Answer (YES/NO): YES